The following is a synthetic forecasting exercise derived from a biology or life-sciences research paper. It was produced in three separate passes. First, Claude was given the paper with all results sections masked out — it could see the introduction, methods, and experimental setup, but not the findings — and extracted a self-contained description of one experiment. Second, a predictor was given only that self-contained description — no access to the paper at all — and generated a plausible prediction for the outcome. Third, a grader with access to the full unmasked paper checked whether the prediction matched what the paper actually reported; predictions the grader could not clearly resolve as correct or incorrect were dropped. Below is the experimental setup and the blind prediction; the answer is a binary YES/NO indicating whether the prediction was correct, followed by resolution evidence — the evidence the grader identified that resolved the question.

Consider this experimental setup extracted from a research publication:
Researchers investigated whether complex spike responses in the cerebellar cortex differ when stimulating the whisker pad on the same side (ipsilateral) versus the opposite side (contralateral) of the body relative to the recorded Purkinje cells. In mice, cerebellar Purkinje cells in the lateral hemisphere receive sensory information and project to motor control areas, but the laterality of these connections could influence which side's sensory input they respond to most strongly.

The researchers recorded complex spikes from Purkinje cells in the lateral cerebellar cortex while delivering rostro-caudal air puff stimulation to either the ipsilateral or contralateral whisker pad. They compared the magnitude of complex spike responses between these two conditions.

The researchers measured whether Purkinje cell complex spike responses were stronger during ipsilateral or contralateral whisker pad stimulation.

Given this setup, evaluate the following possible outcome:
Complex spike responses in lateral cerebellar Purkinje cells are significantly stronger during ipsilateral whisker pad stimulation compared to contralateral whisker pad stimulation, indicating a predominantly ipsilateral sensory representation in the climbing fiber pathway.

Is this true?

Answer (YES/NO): YES